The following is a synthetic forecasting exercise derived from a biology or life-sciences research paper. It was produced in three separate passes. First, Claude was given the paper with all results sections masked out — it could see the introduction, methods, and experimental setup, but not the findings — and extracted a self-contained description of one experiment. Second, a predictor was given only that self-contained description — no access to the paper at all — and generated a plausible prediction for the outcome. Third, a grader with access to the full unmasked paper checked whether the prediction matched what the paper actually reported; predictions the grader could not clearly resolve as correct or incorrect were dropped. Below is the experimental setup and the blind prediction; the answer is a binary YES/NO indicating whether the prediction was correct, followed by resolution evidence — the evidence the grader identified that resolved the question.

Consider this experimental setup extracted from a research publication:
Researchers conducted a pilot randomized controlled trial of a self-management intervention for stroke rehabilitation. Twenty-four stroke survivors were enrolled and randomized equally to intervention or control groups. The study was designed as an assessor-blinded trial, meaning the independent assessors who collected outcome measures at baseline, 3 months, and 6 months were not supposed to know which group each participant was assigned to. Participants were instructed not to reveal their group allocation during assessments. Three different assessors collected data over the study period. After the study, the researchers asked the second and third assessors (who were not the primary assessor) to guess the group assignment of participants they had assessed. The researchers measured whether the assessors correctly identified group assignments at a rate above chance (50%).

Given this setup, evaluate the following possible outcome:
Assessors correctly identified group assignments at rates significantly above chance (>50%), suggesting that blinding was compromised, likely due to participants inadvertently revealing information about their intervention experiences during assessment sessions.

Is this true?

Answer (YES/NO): NO